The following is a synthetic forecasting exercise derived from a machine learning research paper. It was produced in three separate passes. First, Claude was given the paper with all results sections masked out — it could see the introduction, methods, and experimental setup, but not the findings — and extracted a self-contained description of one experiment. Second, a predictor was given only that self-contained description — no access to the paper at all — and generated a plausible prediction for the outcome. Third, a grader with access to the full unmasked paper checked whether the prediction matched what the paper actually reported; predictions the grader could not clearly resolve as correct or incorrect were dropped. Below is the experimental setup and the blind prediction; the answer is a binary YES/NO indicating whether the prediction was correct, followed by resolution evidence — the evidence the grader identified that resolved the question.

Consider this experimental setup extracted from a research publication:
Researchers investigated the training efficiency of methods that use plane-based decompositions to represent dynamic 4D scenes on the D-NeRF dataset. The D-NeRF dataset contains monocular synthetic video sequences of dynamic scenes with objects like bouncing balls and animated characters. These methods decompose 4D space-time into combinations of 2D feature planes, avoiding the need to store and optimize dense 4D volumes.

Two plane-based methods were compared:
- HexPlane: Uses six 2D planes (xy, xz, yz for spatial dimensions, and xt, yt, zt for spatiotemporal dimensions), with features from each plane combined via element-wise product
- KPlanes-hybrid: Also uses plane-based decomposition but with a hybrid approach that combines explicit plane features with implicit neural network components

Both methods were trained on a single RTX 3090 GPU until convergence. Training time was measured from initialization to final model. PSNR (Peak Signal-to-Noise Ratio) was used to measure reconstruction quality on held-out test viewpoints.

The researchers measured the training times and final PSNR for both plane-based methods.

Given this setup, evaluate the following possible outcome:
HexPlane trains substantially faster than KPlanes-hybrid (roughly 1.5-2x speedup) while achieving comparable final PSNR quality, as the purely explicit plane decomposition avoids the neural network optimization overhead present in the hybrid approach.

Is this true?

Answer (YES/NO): NO